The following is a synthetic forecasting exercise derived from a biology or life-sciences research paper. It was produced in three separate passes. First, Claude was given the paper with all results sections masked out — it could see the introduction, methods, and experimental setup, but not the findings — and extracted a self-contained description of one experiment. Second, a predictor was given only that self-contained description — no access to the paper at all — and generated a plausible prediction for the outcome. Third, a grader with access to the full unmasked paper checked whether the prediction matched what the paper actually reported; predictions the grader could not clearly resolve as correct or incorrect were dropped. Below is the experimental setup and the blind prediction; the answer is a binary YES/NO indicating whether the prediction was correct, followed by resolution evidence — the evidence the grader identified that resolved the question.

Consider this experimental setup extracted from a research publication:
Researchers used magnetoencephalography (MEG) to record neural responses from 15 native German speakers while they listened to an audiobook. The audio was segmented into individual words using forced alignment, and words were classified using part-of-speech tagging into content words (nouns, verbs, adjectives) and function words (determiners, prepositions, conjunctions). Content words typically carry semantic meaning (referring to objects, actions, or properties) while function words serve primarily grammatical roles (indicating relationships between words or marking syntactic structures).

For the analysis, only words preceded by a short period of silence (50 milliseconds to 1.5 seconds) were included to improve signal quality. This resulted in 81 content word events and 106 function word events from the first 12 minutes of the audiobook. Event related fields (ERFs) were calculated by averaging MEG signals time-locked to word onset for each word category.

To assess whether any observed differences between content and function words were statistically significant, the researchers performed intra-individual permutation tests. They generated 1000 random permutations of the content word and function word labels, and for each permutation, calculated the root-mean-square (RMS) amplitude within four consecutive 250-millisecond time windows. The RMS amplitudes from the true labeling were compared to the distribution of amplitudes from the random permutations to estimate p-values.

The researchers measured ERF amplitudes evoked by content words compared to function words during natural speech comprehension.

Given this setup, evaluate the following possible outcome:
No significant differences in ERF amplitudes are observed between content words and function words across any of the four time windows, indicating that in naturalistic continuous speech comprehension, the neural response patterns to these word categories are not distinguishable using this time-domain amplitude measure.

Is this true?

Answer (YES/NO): NO